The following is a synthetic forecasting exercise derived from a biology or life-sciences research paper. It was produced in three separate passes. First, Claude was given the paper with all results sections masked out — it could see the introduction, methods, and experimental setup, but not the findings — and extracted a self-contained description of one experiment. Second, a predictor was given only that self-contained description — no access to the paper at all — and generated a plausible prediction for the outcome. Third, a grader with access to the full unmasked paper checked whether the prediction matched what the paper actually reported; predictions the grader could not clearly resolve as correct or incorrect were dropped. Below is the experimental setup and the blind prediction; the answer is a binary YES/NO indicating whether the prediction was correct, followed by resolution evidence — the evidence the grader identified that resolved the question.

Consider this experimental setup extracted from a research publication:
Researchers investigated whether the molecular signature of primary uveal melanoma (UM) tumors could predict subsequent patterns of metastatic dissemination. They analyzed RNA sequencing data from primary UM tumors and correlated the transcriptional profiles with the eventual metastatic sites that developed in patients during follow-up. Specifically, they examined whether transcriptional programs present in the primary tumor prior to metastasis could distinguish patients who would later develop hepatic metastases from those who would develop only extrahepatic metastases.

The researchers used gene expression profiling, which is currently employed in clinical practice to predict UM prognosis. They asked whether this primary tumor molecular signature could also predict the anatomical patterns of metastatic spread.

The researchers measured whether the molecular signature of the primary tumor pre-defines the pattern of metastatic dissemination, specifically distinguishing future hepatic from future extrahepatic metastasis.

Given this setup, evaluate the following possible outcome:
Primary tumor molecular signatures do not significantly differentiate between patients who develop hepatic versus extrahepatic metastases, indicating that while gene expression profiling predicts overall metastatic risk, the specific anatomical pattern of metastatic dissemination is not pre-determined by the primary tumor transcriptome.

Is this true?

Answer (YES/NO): NO